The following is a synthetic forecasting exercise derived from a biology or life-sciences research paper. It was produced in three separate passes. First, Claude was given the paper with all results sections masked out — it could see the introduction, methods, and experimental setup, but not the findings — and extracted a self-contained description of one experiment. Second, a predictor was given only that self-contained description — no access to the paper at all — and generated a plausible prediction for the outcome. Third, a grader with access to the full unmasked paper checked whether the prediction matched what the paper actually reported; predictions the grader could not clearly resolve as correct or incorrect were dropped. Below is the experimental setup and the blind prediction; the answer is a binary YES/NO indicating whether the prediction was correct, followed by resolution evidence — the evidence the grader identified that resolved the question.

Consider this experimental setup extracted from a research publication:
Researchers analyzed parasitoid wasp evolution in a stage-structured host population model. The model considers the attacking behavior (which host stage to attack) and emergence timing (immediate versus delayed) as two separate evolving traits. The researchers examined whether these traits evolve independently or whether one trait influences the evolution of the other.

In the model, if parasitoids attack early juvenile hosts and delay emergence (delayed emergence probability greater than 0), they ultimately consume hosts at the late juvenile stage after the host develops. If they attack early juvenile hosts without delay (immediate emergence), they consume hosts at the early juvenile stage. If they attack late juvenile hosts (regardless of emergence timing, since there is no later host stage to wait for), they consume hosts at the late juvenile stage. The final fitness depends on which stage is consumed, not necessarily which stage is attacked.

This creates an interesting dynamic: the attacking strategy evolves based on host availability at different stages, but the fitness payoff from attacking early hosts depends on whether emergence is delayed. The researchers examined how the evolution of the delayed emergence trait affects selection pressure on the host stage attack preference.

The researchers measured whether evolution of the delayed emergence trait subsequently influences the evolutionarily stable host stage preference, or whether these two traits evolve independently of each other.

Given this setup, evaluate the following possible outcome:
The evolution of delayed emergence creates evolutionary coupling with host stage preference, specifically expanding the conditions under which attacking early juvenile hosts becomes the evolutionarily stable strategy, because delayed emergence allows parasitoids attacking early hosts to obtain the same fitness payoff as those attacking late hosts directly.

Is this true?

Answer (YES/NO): NO